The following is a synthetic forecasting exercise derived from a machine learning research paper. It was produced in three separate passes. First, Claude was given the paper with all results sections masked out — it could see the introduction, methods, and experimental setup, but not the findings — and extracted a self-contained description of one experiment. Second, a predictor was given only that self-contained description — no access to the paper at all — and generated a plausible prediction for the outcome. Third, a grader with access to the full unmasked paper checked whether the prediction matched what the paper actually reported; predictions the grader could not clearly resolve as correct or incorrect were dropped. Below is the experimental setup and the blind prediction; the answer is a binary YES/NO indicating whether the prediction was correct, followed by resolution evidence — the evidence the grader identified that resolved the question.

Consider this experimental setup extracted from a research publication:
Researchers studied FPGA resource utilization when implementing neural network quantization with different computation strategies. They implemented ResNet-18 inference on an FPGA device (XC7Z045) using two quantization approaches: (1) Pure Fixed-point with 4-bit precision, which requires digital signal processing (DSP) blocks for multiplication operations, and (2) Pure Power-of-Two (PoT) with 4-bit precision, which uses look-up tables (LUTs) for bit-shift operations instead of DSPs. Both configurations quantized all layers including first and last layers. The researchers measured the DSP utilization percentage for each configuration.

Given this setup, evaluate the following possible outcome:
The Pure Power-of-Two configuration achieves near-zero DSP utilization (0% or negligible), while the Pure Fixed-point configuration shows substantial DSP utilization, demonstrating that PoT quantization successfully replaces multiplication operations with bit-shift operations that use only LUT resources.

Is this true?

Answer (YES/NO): YES